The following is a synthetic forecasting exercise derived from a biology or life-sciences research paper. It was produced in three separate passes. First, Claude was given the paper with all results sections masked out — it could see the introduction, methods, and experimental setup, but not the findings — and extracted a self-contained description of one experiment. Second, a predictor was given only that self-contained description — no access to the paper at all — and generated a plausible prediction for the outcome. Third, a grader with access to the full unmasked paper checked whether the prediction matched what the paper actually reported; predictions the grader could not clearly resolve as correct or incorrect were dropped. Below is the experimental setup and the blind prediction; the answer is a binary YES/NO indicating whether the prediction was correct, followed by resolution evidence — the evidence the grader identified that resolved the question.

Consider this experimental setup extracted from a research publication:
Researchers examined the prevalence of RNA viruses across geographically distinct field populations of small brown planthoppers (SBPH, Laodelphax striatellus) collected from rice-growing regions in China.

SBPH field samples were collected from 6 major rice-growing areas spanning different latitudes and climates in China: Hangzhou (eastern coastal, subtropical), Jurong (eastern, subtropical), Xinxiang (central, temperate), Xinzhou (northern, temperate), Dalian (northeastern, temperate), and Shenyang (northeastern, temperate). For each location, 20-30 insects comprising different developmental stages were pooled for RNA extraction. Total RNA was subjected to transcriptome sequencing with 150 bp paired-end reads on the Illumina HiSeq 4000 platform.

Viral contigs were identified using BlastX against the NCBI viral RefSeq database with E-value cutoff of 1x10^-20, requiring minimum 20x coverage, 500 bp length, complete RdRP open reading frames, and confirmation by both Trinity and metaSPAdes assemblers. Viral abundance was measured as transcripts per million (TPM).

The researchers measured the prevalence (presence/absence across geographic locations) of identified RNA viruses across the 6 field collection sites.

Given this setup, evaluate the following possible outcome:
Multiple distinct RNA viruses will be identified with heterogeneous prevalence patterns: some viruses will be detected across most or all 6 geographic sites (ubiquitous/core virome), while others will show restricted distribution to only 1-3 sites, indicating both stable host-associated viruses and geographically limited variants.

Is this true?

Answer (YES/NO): YES